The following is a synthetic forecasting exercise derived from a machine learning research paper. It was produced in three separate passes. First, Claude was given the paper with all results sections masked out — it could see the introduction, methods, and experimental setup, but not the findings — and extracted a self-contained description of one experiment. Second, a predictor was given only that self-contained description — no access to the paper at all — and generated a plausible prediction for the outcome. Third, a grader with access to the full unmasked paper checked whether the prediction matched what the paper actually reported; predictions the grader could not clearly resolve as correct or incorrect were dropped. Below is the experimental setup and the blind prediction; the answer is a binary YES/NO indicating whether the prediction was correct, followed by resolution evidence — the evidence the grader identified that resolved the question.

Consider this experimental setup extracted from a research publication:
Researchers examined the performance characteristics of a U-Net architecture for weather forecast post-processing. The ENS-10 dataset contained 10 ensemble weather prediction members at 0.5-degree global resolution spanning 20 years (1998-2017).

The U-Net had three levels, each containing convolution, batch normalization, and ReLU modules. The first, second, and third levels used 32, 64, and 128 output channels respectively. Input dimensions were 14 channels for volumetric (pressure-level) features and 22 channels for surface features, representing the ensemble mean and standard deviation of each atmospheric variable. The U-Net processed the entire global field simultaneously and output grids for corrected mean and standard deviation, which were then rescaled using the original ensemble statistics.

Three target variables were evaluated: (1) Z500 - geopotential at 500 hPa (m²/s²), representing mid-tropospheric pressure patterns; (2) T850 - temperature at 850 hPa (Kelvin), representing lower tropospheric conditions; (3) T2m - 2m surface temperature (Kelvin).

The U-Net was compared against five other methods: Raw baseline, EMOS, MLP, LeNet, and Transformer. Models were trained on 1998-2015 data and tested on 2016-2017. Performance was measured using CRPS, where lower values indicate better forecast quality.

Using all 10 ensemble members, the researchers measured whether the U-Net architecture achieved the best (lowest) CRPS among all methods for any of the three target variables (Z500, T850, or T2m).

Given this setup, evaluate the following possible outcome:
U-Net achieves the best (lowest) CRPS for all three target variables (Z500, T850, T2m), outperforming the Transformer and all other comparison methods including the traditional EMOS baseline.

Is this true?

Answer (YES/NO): NO